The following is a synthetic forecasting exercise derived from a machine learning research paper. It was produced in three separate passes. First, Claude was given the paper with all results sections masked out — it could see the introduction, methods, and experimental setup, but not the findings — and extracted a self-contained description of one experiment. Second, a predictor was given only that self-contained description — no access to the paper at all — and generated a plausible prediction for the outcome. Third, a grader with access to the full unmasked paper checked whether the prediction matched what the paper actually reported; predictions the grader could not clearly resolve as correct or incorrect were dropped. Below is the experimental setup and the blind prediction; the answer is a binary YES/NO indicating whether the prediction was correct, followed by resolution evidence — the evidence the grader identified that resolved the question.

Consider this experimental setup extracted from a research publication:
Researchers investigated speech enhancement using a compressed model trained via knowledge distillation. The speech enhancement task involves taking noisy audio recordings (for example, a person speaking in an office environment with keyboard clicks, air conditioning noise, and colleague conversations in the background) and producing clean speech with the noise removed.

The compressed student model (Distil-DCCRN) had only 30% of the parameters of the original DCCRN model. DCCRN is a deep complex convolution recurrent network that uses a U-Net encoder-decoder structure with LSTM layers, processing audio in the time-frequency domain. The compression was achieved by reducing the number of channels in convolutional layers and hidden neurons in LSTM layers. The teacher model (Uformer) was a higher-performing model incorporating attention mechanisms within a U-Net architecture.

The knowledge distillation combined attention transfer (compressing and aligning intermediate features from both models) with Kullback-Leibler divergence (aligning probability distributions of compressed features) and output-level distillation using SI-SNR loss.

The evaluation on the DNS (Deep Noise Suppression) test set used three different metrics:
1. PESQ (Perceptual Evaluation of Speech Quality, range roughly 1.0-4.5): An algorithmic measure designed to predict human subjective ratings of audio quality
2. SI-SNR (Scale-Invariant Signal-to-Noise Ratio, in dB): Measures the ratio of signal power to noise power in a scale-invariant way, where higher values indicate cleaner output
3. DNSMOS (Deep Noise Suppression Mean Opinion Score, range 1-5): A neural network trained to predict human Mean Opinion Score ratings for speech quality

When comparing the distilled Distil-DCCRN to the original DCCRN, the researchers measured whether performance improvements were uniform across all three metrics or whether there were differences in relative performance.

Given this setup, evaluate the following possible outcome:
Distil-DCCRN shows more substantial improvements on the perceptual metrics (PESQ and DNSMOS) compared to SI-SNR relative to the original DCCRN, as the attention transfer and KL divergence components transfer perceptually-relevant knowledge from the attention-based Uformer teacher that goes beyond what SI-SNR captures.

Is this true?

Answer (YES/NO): NO